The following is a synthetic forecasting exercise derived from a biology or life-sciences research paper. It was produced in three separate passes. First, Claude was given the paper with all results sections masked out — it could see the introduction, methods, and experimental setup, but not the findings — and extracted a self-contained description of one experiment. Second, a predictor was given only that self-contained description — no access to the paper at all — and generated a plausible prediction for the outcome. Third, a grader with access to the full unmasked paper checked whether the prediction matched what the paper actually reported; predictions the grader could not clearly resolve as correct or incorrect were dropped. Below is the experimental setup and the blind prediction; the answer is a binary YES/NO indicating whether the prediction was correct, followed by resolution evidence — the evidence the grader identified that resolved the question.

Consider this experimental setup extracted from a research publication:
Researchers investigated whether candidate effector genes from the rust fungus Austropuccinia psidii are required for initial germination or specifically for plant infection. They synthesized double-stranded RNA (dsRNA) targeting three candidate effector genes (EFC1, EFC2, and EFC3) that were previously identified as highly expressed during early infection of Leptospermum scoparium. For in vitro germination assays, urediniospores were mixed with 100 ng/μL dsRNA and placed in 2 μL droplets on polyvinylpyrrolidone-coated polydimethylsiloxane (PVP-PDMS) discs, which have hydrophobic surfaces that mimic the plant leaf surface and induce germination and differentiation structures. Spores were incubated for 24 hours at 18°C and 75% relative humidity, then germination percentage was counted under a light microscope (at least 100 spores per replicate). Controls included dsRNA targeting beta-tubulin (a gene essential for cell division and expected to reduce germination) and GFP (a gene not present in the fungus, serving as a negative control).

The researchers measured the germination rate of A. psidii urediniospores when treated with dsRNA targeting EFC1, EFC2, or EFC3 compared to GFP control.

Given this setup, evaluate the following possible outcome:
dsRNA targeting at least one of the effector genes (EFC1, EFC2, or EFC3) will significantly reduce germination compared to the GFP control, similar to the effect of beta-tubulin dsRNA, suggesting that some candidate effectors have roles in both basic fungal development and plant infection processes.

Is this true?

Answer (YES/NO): YES